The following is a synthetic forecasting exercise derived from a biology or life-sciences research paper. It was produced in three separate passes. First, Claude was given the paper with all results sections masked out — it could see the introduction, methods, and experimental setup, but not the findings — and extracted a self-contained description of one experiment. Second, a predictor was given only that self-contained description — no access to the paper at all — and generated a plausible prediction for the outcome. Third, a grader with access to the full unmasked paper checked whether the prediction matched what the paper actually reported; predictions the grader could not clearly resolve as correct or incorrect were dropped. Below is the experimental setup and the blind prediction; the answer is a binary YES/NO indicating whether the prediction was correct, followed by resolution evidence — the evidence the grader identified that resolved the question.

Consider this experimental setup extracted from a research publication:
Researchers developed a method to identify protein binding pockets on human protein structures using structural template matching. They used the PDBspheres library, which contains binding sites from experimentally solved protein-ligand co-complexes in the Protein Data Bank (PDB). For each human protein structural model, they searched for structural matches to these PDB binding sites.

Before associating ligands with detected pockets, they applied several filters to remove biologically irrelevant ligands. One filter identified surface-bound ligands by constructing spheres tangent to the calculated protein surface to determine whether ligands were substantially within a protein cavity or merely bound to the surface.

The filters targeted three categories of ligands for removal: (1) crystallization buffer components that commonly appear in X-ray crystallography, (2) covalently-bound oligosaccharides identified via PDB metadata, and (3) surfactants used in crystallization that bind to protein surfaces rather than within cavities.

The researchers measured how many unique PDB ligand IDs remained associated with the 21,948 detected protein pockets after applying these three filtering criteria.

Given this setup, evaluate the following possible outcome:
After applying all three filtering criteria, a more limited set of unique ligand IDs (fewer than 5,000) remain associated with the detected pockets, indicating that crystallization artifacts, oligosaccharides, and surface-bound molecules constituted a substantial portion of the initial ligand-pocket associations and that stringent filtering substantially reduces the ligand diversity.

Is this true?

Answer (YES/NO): NO